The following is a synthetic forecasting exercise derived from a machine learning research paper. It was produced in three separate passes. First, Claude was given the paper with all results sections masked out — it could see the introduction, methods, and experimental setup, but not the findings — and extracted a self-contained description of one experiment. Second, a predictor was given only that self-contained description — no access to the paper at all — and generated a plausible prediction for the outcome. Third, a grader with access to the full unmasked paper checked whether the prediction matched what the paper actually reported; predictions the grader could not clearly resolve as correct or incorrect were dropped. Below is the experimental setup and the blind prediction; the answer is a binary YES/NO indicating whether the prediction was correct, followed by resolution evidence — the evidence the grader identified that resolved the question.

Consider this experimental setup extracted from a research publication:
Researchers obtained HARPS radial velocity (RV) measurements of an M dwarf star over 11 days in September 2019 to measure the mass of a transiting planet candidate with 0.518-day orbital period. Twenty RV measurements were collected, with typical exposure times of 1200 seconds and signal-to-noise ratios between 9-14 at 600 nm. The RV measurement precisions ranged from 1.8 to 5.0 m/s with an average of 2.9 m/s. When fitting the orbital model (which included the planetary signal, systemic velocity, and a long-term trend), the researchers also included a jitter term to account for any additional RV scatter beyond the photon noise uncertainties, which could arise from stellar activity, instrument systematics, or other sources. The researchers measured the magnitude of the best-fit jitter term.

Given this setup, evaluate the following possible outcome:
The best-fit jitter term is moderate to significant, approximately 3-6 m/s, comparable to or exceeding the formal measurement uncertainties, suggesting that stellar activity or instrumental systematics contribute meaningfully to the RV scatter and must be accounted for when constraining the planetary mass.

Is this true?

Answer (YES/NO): NO